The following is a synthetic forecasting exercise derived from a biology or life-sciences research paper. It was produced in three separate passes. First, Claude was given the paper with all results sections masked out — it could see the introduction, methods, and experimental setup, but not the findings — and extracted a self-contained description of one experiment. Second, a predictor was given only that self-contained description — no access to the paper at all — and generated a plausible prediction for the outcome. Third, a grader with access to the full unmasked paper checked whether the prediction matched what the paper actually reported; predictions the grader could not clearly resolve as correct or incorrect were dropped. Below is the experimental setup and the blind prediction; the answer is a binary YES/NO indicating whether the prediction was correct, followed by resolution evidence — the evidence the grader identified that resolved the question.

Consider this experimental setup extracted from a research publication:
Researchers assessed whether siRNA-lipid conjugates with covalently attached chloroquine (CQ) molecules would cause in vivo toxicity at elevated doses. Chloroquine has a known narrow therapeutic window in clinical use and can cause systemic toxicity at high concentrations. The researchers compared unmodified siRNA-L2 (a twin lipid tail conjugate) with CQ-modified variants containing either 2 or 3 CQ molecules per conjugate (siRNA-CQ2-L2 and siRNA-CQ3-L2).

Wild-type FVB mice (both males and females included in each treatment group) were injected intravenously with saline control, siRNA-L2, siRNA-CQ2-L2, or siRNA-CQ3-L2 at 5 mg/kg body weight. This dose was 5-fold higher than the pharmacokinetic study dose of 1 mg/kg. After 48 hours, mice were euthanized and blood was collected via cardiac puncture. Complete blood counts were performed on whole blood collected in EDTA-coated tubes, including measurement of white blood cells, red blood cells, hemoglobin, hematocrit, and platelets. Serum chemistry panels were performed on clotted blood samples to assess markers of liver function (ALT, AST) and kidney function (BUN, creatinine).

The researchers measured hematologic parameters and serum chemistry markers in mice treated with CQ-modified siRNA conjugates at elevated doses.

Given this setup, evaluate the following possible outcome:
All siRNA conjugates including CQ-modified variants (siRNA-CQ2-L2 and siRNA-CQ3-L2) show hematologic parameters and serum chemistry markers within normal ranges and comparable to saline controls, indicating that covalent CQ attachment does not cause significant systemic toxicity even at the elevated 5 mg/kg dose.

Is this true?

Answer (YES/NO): YES